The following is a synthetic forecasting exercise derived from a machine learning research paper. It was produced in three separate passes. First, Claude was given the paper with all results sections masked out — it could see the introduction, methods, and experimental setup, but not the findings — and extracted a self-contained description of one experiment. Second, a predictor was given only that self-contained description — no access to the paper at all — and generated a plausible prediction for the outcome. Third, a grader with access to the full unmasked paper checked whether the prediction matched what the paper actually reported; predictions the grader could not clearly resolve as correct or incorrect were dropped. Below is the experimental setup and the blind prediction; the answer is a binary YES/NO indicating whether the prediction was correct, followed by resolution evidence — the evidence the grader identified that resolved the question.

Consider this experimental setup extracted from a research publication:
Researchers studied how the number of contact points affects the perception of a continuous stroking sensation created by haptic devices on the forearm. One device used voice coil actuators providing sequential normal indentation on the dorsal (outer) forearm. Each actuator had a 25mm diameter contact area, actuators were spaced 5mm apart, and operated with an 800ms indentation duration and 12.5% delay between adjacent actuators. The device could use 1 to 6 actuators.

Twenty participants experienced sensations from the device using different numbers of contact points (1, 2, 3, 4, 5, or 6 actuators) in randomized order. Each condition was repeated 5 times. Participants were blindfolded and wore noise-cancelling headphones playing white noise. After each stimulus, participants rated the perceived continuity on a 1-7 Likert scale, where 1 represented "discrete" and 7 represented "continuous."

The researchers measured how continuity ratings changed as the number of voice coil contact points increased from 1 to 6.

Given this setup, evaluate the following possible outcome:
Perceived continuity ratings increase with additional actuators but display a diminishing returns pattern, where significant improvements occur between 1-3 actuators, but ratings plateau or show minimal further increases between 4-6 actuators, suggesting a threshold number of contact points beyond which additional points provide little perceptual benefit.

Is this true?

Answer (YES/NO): NO